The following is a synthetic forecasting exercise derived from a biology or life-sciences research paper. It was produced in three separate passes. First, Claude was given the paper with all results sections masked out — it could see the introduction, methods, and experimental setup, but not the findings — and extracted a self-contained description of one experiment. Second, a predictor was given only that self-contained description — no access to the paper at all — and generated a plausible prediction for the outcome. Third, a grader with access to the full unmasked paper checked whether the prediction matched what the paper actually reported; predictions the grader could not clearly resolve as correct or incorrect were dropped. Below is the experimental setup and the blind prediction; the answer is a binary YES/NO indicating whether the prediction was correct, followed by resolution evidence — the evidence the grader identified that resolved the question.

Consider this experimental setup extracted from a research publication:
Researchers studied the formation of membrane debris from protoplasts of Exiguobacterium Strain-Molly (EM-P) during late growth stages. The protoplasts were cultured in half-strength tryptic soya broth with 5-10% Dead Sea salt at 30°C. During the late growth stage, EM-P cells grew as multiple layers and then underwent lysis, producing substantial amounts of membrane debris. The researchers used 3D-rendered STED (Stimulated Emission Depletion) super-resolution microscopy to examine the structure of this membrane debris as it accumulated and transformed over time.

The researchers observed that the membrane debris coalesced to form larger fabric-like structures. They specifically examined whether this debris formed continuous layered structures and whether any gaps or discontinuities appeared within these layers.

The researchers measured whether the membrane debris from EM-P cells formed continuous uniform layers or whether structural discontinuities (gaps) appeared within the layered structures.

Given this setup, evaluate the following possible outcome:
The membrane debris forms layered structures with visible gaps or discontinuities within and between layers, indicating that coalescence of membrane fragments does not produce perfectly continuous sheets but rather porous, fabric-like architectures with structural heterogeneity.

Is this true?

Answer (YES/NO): YES